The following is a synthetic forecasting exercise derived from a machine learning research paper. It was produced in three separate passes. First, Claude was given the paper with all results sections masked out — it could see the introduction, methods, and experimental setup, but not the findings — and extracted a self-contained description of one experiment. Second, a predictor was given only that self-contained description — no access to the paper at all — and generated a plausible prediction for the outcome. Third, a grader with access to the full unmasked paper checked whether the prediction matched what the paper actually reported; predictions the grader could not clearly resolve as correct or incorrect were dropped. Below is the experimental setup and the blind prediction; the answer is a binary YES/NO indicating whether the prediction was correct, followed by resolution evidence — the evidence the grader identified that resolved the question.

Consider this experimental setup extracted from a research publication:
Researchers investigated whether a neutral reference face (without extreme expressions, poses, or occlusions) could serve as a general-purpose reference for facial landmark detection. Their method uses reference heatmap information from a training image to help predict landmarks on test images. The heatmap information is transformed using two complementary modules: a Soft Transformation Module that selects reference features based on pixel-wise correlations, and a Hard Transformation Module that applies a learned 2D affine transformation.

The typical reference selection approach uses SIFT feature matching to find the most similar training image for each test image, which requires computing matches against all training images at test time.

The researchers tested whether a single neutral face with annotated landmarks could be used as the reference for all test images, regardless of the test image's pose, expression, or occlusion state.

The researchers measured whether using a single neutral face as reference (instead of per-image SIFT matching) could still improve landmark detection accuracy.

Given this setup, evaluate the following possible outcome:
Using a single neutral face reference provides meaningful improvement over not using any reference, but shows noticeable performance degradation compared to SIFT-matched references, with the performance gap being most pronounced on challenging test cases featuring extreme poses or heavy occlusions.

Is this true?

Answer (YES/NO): NO